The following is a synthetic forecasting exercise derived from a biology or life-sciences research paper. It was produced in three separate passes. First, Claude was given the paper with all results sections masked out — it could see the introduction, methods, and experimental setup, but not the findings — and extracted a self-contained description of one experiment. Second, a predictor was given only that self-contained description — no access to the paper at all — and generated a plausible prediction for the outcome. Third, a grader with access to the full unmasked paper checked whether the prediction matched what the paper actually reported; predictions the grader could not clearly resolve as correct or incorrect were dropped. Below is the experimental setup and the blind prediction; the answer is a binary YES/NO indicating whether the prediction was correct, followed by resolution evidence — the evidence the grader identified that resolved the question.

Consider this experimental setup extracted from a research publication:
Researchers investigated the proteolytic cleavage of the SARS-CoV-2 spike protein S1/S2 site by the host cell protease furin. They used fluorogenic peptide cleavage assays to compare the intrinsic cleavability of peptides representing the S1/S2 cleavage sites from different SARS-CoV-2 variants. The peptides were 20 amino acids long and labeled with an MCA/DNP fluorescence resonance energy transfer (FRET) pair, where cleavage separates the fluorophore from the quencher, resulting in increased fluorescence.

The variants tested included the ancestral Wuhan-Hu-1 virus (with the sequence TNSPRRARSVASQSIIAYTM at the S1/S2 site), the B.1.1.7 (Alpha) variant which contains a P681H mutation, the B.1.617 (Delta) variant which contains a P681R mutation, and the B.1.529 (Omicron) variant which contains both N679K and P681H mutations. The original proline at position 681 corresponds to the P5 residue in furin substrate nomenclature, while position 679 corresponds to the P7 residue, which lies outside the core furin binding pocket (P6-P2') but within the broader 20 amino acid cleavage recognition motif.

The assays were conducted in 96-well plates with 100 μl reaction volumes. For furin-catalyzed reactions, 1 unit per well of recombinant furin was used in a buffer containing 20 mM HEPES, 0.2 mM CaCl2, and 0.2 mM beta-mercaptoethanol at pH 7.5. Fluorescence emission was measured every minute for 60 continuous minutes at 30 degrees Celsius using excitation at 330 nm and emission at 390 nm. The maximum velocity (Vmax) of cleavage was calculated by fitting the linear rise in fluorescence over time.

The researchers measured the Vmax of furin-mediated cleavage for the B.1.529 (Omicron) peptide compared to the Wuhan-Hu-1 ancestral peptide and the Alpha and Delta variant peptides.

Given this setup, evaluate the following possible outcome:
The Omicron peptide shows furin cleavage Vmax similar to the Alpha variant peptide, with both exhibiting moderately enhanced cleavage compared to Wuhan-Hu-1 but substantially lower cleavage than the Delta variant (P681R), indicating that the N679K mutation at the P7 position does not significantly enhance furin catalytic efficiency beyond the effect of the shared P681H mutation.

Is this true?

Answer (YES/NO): NO